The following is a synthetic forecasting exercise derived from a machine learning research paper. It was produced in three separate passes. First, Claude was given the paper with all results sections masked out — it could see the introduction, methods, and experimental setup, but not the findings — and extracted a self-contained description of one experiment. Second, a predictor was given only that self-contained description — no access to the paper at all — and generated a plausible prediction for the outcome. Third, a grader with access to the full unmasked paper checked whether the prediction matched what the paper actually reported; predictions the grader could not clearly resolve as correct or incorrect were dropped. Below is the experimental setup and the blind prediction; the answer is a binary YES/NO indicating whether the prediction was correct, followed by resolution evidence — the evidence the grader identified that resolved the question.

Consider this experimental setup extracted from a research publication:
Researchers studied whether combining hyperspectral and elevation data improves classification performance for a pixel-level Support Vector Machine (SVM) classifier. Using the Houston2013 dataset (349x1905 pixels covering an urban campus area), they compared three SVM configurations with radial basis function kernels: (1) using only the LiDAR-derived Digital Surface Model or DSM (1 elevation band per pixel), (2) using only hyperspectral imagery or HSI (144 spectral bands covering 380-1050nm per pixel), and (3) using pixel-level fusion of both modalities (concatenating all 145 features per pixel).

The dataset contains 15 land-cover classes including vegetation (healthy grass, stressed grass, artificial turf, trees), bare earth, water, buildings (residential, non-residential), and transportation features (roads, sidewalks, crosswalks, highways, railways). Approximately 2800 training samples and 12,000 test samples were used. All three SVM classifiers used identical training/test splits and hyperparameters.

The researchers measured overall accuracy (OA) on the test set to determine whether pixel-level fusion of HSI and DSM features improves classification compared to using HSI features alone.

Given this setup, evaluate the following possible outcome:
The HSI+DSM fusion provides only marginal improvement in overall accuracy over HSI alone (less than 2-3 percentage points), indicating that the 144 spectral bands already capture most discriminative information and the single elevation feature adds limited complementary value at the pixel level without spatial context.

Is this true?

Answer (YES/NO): NO